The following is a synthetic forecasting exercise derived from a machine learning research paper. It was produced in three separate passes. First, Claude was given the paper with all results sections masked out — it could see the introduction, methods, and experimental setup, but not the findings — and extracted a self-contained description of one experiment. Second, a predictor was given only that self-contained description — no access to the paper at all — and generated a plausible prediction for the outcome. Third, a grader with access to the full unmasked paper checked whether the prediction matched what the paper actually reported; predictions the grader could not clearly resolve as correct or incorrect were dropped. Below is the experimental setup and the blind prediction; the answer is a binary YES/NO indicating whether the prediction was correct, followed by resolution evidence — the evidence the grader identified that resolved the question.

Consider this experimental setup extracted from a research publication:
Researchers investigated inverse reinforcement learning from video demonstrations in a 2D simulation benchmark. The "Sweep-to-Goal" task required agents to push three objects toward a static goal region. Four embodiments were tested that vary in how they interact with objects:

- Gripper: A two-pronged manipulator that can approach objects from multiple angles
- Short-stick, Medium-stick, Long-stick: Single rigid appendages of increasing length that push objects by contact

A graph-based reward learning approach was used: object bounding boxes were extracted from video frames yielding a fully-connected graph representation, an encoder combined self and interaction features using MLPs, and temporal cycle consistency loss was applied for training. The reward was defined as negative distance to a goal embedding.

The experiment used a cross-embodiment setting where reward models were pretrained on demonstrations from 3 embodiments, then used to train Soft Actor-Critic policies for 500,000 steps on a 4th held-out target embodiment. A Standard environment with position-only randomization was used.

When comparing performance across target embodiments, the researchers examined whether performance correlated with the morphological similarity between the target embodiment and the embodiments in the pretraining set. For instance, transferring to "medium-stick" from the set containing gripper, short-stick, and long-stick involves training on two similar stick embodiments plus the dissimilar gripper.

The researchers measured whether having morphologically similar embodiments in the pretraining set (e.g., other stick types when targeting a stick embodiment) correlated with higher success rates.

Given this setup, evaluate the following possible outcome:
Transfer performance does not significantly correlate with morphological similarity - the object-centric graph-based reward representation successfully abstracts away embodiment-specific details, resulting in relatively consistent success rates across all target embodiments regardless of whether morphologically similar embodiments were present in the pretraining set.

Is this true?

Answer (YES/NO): NO